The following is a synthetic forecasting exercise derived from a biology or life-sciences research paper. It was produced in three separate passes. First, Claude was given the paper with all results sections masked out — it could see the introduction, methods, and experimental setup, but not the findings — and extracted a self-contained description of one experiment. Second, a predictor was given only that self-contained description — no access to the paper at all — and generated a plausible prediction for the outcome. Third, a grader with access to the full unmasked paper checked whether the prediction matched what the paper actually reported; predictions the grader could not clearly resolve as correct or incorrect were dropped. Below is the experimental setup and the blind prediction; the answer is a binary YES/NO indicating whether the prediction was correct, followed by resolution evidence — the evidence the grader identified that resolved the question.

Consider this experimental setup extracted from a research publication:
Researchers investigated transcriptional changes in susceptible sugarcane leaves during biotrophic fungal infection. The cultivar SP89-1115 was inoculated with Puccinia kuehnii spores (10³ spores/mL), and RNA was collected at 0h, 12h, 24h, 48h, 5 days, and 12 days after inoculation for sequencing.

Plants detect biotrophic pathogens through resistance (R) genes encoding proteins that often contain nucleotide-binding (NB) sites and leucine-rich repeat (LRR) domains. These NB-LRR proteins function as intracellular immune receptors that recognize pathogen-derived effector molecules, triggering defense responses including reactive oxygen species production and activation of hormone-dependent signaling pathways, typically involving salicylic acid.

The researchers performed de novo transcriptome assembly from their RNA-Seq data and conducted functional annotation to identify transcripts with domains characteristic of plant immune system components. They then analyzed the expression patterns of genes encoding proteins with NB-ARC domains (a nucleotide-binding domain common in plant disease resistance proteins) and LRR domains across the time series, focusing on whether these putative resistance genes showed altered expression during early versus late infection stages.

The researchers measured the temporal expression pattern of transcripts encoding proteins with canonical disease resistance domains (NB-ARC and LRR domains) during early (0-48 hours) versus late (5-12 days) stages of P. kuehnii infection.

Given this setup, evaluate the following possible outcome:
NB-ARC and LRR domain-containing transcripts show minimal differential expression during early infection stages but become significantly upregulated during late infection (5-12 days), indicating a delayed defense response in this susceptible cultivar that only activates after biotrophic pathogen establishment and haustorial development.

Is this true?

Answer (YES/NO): NO